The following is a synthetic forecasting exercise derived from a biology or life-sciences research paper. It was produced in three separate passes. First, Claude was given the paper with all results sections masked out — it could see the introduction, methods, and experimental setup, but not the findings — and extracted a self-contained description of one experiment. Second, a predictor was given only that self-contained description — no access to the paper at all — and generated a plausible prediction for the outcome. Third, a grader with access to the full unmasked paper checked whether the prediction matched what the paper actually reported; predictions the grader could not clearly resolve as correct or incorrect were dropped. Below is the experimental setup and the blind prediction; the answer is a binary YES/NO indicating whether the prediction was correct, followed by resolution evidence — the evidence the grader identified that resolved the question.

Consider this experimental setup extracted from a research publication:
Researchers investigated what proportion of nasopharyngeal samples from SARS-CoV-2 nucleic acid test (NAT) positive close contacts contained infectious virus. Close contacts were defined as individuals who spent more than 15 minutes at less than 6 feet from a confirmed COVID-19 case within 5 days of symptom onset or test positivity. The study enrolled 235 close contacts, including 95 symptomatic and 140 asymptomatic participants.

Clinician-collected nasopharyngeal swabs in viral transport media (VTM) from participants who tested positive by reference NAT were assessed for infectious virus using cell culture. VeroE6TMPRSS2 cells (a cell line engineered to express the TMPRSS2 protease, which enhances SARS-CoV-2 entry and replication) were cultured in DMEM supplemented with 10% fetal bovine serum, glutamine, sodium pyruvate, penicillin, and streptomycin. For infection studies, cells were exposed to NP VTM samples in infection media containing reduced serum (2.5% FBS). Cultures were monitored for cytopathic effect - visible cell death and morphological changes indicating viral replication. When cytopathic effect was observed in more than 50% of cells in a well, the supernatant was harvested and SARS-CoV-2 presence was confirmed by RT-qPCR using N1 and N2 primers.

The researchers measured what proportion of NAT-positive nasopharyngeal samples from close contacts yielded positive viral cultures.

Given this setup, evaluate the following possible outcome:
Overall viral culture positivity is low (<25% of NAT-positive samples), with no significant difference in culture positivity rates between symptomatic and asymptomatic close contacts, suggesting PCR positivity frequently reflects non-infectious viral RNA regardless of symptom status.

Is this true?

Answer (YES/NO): NO